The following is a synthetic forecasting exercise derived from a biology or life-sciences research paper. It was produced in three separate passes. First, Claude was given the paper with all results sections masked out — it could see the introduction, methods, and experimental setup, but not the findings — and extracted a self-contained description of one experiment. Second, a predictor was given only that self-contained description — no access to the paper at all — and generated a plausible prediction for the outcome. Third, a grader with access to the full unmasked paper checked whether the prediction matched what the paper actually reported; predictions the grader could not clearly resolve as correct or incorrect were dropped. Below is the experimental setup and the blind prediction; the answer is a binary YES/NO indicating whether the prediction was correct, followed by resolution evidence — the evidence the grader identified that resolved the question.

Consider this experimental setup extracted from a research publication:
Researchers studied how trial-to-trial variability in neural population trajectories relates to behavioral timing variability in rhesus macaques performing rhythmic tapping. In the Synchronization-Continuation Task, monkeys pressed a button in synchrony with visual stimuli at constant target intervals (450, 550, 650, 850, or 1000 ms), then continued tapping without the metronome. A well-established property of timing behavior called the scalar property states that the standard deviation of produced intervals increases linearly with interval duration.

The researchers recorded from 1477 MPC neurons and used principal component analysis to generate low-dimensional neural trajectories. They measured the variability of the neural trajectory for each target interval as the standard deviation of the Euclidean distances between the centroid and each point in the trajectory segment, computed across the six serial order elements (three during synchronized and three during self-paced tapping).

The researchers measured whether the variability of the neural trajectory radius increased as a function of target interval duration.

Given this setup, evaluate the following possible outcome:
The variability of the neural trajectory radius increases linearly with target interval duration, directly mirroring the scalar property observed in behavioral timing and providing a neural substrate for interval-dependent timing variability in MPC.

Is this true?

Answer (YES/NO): YES